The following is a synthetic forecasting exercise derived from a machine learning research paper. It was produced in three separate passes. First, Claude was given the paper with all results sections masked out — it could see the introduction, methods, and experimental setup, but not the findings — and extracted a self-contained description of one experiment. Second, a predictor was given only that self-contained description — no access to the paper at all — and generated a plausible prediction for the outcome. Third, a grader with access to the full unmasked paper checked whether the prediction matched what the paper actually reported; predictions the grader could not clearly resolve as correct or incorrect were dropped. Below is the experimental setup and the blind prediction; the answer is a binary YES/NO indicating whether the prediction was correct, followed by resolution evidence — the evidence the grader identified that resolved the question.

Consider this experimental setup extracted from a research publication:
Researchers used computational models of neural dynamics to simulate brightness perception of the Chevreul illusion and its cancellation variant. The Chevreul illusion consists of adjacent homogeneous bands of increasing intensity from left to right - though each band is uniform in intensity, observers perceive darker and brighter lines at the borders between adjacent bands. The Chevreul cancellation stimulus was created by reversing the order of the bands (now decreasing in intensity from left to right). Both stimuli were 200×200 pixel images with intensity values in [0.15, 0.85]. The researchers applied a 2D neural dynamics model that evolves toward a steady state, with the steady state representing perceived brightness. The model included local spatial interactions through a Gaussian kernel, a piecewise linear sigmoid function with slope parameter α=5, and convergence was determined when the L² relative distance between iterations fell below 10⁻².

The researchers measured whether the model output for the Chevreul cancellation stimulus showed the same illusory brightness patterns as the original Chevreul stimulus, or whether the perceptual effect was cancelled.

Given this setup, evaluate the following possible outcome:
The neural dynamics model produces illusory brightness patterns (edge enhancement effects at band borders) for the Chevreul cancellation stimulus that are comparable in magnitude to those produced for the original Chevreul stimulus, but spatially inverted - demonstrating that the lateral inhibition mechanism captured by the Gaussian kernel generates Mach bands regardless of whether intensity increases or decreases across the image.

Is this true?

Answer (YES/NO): NO